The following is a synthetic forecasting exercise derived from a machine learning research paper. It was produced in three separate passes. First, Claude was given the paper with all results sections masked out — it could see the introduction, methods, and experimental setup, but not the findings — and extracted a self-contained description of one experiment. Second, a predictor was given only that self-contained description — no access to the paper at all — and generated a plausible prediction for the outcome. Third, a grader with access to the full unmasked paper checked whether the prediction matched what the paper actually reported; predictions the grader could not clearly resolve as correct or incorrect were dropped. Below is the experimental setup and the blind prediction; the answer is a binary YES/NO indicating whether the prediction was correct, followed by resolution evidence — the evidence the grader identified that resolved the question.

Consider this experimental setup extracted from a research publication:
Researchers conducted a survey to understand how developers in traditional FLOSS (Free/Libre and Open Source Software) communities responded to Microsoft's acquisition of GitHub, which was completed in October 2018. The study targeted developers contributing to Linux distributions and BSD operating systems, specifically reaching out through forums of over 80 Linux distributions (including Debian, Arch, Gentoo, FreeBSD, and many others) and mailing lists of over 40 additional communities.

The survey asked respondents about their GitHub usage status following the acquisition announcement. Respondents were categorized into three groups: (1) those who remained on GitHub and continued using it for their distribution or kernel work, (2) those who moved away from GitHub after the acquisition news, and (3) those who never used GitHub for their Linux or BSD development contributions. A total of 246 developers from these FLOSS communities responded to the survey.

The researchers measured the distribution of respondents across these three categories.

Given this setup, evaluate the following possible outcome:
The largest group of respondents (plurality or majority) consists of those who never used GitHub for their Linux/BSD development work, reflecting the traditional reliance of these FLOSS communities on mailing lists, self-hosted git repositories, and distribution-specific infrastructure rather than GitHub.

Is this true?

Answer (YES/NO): NO